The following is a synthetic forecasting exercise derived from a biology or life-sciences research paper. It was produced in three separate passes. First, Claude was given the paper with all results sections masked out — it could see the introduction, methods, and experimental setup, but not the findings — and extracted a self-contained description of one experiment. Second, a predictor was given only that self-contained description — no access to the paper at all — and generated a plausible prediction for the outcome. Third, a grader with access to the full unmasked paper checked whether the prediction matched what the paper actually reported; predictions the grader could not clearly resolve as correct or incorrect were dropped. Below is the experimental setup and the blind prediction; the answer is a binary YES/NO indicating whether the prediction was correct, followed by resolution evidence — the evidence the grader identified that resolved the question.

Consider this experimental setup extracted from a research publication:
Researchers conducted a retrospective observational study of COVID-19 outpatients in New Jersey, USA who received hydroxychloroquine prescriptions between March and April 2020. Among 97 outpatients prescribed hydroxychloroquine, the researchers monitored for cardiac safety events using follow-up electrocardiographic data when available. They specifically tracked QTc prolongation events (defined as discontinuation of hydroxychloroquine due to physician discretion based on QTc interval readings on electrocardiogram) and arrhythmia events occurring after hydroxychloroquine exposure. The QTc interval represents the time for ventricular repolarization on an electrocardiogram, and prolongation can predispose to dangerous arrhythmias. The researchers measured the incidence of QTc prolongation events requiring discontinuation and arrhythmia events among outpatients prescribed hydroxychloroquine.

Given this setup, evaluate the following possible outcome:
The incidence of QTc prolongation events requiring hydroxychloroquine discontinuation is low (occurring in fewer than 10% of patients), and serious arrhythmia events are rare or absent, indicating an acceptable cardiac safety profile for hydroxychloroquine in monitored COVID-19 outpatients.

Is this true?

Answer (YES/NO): YES